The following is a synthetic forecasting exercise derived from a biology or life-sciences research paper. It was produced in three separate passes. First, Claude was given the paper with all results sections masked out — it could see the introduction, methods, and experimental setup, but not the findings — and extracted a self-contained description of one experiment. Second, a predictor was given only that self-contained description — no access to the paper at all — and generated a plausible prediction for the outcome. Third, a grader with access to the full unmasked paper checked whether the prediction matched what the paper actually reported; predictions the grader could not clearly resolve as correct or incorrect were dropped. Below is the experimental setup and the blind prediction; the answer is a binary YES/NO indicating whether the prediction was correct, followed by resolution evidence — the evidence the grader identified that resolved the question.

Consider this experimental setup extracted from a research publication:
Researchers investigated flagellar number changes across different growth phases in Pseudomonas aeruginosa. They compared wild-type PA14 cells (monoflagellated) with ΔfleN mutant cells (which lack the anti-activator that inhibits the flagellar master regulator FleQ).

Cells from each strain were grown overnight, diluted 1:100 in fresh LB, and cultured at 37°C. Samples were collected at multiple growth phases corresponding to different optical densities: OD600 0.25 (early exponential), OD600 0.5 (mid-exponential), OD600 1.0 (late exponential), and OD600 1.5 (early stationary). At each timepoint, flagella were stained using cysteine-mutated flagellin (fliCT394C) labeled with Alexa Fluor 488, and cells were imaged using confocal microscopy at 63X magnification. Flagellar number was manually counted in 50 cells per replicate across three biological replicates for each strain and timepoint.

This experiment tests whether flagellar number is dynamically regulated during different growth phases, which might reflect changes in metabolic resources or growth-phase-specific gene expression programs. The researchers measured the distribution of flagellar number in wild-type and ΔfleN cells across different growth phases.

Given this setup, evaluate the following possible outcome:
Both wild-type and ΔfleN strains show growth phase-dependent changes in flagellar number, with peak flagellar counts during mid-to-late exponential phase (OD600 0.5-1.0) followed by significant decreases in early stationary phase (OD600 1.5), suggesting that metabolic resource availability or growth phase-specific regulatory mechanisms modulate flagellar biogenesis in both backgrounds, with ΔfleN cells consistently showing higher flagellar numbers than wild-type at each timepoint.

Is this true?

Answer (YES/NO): NO